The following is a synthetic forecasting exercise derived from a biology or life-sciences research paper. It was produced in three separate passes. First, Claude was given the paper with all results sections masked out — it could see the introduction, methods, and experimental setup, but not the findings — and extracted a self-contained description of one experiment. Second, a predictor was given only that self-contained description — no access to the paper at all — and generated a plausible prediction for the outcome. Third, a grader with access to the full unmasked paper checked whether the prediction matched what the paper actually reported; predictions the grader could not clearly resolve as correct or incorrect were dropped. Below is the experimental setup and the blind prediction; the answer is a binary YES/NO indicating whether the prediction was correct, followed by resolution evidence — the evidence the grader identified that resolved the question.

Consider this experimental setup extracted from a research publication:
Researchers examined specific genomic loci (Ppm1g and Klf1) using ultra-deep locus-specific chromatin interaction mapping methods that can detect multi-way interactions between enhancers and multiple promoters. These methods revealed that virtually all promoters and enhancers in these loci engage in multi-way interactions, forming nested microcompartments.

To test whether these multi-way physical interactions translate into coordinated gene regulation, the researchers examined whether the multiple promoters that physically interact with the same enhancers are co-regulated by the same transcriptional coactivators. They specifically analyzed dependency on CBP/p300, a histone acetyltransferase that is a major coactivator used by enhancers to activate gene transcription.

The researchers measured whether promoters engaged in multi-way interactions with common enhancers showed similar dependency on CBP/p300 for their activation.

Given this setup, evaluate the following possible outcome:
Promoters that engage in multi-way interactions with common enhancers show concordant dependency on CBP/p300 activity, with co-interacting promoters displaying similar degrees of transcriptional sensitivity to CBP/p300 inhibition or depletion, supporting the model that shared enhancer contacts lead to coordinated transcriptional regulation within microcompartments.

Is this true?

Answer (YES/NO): NO